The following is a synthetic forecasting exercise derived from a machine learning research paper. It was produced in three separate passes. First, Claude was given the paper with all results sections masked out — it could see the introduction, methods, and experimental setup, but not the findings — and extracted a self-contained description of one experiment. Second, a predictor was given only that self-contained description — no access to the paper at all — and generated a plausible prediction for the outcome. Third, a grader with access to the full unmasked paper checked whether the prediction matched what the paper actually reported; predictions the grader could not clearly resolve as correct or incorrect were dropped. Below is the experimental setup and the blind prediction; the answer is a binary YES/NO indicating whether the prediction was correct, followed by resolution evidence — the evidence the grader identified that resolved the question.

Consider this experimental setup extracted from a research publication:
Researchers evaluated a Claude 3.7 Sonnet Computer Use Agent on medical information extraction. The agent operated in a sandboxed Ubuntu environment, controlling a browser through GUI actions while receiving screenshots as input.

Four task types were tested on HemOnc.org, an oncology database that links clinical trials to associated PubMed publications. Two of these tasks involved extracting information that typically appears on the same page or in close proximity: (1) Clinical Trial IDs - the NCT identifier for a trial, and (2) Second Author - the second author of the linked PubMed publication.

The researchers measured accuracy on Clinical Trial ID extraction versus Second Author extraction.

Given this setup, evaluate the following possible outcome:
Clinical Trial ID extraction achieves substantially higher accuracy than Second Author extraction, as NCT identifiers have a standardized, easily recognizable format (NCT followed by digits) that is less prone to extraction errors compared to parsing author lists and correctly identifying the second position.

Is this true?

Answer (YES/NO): NO